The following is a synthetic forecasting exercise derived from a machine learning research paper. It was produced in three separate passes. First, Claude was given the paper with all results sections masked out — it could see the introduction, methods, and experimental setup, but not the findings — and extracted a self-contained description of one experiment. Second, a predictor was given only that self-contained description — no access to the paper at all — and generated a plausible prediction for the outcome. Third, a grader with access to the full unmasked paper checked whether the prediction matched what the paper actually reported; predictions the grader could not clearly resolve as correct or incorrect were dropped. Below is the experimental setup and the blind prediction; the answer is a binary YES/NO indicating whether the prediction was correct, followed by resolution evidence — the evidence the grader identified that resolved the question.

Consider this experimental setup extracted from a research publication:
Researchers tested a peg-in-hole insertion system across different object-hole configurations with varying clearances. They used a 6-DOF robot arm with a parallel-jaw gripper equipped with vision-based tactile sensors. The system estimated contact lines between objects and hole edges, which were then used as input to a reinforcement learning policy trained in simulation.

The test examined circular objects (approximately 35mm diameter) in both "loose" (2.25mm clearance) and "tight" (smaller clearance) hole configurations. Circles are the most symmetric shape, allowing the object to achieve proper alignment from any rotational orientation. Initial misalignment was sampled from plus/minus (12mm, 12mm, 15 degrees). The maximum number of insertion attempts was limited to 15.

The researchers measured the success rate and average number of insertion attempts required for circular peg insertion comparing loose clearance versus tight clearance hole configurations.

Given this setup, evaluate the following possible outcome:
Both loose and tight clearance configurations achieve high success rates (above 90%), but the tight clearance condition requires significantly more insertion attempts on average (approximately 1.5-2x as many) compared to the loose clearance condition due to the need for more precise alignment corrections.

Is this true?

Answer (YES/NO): NO